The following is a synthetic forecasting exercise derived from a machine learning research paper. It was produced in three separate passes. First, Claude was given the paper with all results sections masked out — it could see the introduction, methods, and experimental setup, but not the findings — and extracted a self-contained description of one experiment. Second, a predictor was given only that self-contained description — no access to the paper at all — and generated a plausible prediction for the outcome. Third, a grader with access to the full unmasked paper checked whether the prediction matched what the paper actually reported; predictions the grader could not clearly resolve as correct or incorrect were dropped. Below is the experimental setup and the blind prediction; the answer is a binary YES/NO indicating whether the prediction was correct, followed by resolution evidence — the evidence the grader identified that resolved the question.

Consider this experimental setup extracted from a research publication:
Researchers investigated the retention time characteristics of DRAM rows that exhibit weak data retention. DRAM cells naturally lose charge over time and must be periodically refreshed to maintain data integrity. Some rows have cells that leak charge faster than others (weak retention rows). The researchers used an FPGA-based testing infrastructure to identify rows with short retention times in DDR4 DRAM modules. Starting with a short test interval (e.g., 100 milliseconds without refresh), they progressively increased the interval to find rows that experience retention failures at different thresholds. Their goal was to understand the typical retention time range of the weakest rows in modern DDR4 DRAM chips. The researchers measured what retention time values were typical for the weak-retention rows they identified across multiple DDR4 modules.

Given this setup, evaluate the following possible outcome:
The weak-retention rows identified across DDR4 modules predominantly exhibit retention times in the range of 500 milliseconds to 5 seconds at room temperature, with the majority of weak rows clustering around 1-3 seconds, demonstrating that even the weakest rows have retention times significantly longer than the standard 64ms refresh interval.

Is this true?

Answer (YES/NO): NO